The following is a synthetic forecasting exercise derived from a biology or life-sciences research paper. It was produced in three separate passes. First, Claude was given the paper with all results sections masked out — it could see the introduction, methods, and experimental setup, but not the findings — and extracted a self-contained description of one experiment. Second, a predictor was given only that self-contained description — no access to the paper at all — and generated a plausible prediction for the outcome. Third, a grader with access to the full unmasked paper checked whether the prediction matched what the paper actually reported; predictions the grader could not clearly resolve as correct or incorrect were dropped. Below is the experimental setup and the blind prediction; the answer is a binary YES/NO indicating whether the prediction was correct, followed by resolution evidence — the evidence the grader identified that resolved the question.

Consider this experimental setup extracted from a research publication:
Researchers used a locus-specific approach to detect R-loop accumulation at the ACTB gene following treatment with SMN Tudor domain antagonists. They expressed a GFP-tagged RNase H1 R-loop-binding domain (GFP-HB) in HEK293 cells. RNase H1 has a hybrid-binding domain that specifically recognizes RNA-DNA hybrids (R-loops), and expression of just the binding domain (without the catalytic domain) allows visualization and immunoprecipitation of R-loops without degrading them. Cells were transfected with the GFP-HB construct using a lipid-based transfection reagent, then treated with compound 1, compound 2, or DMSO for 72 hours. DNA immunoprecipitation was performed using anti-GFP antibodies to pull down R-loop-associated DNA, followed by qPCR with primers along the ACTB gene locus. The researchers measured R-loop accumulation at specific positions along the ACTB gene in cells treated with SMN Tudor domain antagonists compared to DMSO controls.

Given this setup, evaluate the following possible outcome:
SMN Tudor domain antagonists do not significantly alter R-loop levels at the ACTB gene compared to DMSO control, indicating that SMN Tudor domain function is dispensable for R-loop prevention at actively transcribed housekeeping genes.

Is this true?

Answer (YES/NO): NO